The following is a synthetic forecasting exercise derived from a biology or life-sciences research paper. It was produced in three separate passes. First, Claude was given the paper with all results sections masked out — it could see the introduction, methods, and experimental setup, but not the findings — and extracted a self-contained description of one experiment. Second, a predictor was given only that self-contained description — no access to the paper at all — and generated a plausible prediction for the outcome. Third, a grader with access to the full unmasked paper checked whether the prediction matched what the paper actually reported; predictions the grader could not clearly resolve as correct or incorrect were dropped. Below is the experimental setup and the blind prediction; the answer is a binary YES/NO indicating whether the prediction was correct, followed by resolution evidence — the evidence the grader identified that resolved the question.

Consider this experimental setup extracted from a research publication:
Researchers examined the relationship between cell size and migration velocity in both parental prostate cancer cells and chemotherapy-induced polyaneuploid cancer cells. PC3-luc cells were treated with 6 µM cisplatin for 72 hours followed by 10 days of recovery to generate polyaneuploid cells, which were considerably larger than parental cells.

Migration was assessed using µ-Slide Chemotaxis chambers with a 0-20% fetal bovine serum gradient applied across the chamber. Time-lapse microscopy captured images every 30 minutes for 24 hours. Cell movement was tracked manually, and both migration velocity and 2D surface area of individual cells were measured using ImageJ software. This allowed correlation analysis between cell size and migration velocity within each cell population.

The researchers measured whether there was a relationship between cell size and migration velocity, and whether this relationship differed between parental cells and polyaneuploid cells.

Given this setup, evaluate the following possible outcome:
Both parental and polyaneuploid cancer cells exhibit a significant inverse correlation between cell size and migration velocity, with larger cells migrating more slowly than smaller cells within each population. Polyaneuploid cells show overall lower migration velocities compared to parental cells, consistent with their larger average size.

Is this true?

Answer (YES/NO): NO